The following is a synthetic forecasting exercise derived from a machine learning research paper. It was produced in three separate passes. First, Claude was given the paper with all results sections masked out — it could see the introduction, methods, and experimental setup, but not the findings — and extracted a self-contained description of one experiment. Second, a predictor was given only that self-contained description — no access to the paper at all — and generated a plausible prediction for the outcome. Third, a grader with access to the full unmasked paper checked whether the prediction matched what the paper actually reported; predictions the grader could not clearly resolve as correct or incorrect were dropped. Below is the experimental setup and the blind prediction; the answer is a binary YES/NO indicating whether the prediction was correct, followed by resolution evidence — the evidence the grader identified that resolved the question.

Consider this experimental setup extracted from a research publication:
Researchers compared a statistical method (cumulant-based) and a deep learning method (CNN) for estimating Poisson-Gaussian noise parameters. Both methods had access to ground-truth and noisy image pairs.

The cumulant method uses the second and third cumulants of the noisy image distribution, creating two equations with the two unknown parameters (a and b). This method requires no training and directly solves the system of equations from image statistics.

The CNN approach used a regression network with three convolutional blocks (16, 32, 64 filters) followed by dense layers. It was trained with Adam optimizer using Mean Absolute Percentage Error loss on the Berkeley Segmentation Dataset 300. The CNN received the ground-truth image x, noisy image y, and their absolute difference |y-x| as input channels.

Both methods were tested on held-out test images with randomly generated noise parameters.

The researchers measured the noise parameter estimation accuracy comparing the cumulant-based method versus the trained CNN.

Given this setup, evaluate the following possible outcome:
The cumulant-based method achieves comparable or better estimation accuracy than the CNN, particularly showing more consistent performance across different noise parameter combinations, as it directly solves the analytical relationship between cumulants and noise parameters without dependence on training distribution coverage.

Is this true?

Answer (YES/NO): YES